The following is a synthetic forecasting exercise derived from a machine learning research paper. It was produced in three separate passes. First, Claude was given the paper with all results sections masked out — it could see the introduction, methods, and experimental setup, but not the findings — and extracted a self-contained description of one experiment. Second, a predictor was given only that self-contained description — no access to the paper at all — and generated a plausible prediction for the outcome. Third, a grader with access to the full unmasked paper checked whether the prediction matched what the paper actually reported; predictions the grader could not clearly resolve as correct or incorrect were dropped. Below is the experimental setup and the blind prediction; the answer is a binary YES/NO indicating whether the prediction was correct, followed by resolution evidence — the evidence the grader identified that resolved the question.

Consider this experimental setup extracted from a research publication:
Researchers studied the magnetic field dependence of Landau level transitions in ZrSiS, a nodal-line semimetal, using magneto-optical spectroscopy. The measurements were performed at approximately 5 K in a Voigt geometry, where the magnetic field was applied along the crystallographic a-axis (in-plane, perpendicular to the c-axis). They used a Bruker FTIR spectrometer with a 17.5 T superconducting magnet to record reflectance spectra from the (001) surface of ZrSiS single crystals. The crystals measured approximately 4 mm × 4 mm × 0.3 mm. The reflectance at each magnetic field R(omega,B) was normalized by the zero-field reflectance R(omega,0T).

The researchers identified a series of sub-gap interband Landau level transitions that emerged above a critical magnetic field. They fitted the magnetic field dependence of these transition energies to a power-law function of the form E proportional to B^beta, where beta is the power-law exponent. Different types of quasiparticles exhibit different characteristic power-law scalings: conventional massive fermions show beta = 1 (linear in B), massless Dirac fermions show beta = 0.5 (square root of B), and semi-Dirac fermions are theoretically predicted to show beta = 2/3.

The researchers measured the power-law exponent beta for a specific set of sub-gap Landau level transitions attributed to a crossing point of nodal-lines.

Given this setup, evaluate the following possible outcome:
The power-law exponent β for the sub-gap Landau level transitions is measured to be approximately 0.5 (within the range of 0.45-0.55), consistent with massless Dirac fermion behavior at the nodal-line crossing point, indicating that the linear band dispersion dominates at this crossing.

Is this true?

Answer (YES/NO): NO